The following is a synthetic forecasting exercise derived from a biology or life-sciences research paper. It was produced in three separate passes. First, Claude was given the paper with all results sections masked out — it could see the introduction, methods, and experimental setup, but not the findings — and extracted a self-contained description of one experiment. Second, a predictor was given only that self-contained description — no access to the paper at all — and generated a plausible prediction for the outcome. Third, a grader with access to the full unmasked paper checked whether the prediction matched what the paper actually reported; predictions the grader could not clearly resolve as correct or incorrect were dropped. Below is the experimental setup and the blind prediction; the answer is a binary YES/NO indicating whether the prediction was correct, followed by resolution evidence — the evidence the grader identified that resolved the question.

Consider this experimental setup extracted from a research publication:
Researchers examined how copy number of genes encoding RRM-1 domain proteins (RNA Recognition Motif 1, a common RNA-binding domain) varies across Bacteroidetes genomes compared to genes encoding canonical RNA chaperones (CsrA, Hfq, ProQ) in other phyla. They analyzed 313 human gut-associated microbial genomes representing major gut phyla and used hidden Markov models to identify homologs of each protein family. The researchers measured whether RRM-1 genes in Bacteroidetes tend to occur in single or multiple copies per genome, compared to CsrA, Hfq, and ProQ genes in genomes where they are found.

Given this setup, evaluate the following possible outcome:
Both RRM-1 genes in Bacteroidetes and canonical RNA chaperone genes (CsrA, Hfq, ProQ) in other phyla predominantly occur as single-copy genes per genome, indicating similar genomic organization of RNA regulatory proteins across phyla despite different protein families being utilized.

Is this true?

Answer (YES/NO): NO